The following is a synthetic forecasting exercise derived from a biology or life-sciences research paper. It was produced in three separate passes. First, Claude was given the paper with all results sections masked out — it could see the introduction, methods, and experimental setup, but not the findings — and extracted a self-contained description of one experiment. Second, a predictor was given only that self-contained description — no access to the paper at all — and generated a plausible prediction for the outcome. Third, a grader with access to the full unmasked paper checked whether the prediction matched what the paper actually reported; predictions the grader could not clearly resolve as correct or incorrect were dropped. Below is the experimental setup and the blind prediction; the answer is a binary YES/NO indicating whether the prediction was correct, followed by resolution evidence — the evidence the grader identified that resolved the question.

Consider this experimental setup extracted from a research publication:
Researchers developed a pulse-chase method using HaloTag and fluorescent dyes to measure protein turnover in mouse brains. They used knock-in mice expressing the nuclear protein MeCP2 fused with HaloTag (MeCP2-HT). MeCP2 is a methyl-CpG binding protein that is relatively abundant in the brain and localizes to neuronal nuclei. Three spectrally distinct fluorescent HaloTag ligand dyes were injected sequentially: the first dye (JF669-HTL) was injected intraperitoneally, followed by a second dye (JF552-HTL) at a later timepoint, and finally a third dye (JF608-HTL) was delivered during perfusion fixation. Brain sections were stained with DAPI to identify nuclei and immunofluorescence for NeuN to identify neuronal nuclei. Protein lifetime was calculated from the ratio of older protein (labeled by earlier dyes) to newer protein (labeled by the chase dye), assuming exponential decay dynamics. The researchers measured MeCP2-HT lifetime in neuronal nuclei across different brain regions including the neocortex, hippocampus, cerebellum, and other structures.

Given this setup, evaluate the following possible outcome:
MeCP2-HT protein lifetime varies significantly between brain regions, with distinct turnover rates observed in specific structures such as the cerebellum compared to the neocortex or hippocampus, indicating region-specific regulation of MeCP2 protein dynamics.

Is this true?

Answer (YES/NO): YES